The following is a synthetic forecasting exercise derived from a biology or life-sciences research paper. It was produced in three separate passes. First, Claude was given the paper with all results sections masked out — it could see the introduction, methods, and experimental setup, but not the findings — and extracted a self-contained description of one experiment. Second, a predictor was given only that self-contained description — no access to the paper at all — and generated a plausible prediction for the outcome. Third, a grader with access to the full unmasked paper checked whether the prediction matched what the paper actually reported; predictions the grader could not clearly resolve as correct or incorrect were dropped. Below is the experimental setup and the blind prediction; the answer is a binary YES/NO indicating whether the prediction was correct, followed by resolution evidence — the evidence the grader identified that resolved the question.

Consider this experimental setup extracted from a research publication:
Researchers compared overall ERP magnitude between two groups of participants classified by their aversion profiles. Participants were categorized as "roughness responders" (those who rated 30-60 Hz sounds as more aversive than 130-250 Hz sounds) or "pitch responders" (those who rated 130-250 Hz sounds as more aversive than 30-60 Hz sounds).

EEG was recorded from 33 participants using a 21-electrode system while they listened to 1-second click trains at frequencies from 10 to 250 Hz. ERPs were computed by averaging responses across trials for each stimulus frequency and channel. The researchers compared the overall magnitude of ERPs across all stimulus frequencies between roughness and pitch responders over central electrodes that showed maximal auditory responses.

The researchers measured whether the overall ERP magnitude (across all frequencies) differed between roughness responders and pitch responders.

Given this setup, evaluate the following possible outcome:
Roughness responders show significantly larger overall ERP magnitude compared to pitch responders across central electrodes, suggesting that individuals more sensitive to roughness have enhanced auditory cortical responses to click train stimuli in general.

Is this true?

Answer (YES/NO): NO